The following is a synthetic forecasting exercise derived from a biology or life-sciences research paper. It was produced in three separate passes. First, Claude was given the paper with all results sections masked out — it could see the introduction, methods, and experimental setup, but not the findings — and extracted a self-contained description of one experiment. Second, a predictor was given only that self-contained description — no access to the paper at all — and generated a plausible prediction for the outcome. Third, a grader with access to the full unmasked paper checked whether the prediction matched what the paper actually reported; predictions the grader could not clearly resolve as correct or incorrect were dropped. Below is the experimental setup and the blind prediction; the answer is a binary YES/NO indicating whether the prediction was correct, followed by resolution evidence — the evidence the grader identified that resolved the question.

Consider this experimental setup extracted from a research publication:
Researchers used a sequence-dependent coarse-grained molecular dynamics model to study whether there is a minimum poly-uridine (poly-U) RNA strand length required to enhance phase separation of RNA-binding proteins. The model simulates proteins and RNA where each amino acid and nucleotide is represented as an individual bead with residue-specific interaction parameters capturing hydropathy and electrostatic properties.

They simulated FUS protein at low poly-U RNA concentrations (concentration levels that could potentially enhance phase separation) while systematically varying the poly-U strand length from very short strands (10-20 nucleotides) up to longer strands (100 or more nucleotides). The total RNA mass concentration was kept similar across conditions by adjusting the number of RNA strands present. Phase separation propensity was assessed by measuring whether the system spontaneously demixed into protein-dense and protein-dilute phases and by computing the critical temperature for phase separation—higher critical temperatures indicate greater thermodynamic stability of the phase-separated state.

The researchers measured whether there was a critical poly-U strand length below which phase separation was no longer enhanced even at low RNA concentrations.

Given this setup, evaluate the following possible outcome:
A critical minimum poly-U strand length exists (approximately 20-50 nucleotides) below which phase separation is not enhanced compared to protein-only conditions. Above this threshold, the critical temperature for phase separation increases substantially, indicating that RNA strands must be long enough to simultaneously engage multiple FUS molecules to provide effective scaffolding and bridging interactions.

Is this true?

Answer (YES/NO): NO